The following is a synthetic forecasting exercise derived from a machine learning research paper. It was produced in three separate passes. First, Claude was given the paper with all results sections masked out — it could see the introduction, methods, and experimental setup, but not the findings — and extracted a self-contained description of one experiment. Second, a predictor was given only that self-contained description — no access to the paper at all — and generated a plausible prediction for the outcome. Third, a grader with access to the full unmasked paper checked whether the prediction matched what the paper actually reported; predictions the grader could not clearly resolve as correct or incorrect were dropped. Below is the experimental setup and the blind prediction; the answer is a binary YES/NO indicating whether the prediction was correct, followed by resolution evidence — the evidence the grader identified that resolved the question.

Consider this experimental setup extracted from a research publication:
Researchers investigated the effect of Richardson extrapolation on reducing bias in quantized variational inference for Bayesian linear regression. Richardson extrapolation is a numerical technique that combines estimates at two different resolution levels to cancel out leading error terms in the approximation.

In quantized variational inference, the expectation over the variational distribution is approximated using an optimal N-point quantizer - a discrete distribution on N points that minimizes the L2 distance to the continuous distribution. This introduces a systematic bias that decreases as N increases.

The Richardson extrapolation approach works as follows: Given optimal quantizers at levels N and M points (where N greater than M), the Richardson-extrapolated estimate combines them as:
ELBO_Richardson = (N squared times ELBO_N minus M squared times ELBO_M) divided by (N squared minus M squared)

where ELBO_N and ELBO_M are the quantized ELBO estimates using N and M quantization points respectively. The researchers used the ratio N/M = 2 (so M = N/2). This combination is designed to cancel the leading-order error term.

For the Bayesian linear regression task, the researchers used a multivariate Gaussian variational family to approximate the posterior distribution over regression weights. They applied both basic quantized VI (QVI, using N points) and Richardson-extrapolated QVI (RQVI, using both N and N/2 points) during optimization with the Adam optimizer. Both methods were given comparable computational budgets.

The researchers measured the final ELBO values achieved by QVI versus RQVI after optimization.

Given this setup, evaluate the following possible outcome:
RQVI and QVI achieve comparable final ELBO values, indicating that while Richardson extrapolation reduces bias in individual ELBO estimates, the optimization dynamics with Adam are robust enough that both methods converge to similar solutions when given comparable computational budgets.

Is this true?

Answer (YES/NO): NO